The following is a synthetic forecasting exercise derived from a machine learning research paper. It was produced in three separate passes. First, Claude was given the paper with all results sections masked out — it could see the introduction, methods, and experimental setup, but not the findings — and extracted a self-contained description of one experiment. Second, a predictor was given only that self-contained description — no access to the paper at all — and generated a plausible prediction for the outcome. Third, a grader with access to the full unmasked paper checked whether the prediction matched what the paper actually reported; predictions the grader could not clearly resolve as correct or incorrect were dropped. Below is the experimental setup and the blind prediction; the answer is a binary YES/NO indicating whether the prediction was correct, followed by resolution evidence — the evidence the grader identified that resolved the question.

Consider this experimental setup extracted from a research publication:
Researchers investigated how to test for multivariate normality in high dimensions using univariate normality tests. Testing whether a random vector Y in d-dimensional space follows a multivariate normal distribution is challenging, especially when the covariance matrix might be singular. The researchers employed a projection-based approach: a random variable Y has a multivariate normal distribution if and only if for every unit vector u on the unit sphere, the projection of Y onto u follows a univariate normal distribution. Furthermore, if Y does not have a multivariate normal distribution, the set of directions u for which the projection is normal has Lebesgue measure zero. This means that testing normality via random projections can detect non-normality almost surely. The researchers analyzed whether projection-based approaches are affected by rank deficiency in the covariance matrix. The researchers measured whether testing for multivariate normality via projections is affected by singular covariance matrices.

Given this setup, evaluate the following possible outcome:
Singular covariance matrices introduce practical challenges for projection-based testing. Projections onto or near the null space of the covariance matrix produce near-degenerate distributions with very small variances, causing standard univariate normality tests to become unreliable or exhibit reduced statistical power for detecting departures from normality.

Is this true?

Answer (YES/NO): NO